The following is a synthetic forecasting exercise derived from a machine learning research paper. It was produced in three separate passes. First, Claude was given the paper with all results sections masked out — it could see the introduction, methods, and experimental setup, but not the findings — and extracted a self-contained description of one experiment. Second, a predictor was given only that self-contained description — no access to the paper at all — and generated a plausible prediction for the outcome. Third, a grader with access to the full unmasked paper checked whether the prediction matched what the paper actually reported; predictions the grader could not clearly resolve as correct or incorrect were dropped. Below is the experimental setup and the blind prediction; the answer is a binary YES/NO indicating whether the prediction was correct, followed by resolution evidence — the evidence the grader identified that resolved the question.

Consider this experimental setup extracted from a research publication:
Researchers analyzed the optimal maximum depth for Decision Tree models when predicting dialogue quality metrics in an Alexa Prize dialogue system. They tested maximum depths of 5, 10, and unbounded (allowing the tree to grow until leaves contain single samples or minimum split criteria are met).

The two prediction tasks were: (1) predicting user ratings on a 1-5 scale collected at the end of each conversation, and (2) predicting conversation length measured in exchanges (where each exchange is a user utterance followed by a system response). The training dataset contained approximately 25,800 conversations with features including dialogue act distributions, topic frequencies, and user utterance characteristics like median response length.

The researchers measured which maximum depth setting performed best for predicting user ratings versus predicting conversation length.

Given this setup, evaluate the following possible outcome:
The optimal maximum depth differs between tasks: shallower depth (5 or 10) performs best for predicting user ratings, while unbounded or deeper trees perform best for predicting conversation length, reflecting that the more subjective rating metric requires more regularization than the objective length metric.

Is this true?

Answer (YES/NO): NO